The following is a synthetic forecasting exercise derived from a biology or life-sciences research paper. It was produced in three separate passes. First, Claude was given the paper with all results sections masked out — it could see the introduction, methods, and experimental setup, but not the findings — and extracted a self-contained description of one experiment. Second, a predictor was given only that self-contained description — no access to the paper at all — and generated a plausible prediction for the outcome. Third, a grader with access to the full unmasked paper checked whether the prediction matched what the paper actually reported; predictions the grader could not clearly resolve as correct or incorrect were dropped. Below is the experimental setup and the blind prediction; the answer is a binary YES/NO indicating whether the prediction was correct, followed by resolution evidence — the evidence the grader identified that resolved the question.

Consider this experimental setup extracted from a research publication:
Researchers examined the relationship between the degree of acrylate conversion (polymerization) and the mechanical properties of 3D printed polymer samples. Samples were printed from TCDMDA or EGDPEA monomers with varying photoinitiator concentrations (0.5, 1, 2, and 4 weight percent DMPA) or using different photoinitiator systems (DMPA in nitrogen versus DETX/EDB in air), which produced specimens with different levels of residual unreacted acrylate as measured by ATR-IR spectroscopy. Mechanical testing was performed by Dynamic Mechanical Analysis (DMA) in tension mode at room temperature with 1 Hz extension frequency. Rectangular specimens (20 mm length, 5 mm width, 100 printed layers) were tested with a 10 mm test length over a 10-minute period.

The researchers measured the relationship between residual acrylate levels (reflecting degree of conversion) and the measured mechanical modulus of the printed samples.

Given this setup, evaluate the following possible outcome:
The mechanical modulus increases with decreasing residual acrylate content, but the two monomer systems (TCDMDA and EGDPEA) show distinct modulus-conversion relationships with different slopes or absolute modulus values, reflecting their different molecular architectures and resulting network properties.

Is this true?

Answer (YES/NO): YES